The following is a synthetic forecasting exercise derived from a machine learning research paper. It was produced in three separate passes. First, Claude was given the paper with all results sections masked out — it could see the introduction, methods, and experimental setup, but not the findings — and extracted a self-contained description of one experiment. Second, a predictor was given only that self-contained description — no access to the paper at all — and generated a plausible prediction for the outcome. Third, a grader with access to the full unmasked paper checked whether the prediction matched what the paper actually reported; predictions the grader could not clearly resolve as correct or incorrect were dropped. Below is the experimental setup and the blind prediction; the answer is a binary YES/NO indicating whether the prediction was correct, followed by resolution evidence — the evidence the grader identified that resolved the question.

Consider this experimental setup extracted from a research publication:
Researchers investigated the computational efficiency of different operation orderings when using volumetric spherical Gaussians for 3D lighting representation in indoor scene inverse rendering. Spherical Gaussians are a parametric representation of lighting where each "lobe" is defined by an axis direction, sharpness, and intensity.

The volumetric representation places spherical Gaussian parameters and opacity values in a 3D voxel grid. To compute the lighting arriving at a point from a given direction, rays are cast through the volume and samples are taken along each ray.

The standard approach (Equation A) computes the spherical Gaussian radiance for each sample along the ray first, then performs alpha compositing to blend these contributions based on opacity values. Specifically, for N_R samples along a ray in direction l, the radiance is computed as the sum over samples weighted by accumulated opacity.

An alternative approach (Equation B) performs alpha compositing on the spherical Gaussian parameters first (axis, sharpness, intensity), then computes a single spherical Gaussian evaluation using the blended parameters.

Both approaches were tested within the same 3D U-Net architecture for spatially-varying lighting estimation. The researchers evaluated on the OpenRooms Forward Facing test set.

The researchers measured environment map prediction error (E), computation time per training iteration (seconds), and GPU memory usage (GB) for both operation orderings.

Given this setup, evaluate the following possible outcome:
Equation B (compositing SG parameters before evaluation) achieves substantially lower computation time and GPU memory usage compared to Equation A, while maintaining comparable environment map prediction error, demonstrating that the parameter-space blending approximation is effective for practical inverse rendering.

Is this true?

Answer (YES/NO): NO